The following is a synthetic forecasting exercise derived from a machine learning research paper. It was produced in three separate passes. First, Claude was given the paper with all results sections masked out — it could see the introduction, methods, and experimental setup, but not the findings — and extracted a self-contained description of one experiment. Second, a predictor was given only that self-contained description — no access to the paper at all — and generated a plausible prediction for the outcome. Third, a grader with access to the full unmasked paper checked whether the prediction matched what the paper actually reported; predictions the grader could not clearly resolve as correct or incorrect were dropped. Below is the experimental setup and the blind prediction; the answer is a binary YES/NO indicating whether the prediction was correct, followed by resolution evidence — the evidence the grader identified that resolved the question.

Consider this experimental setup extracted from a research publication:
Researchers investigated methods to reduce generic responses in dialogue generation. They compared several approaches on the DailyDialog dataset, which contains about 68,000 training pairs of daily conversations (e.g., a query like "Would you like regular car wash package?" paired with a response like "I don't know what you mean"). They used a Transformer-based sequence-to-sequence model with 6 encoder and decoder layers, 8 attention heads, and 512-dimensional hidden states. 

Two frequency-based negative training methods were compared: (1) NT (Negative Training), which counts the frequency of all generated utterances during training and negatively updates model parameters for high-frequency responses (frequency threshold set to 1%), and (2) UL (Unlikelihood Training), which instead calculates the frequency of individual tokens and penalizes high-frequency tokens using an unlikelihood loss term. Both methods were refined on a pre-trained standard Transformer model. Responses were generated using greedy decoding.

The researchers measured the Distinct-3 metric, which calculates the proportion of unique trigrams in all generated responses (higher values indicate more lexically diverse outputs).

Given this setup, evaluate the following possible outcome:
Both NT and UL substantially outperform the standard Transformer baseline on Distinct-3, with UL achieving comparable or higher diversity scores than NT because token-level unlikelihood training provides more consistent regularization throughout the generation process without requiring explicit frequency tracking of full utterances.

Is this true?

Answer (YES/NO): NO